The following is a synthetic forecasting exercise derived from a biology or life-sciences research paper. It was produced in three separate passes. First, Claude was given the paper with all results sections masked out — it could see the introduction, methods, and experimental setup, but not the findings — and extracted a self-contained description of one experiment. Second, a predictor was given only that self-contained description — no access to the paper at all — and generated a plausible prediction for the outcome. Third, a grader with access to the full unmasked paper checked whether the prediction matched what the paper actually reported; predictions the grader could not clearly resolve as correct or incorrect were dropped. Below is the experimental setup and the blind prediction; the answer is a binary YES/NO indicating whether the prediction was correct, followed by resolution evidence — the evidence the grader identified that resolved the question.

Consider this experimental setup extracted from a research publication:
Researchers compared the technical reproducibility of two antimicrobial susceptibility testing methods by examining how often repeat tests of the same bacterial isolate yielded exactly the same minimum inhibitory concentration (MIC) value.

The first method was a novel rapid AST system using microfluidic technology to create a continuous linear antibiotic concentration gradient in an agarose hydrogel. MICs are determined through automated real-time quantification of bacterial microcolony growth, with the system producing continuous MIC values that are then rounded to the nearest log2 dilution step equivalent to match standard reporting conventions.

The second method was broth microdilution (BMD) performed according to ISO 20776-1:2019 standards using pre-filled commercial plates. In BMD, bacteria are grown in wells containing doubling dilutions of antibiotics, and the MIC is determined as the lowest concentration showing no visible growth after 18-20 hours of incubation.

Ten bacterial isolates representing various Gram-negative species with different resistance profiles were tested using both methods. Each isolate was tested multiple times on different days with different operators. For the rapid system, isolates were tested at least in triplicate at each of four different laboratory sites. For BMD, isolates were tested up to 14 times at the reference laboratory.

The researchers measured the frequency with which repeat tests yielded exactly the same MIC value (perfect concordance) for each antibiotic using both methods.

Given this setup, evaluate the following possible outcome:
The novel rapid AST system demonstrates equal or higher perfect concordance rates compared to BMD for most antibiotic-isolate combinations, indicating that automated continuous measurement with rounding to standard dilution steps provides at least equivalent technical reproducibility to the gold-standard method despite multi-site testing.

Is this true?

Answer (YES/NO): YES